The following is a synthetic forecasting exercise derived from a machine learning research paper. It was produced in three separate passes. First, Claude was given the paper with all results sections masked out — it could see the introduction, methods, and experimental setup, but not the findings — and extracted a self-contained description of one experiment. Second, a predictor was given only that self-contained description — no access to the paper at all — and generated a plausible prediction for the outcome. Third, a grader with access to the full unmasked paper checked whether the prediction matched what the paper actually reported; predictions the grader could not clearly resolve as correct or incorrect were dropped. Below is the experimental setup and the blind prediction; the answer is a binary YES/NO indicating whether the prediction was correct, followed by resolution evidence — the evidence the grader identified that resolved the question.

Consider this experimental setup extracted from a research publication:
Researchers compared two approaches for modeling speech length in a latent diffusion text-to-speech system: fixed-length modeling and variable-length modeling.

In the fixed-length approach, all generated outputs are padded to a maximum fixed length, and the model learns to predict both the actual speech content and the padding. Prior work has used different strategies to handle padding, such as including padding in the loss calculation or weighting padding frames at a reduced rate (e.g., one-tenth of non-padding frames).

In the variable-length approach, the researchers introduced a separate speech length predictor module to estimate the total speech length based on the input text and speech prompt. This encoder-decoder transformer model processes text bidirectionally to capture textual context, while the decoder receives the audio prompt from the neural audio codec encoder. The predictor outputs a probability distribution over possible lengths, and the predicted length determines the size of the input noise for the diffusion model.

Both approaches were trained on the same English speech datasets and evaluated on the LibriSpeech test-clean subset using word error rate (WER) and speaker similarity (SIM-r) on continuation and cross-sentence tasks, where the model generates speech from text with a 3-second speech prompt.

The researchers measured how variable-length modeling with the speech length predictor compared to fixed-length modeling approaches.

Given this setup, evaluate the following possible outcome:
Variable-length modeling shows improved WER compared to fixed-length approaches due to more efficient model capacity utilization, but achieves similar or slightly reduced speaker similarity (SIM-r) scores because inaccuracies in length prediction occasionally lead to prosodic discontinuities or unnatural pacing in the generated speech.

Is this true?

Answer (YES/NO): NO